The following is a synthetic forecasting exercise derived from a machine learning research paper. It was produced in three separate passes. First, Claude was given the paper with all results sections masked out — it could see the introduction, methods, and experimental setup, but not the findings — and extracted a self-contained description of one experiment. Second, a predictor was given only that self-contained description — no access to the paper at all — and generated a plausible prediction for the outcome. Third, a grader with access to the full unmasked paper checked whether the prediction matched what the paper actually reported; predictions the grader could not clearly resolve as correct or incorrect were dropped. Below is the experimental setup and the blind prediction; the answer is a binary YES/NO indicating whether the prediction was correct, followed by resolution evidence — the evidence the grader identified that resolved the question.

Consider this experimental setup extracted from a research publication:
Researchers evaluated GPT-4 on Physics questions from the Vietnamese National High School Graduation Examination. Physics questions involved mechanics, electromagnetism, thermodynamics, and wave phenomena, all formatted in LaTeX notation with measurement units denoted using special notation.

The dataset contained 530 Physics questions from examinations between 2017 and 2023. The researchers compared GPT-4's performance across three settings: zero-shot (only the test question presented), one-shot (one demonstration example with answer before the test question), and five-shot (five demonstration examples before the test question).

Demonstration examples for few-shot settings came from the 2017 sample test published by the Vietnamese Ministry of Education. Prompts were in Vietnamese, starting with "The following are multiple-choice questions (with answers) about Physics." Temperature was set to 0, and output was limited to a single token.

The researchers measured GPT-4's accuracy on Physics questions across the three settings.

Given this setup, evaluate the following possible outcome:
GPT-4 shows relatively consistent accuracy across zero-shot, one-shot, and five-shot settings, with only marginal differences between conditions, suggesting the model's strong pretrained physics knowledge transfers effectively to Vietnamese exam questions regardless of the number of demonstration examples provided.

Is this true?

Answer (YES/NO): NO